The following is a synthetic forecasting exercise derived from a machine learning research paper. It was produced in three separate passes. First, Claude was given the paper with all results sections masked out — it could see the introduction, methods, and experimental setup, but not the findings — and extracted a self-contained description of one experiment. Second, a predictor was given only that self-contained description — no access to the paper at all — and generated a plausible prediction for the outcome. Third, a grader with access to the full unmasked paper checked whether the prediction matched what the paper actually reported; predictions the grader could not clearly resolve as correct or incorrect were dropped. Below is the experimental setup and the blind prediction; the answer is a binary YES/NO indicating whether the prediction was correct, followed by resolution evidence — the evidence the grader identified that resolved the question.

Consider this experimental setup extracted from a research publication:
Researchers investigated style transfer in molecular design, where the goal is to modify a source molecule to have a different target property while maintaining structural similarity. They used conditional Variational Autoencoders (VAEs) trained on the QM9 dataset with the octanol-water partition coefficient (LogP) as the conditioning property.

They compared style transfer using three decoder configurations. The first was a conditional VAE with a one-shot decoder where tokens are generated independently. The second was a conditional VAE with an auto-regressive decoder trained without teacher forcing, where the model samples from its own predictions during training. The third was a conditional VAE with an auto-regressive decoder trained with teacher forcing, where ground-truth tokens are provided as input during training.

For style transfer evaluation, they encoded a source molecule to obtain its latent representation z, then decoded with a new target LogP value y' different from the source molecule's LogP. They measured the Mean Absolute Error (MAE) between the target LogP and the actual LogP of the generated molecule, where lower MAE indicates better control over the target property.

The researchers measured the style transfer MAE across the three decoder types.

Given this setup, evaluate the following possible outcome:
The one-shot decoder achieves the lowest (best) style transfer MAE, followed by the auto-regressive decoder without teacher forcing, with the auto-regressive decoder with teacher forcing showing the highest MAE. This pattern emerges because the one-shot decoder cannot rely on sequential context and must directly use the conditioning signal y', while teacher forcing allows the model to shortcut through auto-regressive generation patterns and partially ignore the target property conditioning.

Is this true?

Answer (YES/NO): NO